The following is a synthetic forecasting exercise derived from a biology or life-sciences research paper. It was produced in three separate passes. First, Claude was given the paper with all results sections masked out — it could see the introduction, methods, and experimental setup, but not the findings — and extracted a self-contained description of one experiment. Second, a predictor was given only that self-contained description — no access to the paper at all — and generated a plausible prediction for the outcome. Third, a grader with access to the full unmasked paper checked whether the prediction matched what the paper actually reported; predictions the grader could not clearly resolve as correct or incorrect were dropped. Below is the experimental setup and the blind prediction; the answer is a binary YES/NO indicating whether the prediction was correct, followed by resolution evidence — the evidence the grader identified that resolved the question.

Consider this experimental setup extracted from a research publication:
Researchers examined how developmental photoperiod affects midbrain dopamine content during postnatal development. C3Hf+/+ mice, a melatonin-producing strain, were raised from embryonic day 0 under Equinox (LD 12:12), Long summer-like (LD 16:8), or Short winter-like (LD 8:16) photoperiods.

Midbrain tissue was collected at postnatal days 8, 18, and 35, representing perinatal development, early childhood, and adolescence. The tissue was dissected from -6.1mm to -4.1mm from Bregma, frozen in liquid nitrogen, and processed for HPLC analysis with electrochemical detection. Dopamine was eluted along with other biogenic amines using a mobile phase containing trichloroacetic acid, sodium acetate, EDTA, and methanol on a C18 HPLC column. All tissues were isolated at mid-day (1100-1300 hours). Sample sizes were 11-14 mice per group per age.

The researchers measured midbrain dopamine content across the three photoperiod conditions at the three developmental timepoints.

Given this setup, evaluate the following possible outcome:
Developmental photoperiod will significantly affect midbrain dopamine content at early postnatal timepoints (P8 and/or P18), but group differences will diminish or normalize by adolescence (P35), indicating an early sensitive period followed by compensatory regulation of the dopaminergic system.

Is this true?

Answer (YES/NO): NO